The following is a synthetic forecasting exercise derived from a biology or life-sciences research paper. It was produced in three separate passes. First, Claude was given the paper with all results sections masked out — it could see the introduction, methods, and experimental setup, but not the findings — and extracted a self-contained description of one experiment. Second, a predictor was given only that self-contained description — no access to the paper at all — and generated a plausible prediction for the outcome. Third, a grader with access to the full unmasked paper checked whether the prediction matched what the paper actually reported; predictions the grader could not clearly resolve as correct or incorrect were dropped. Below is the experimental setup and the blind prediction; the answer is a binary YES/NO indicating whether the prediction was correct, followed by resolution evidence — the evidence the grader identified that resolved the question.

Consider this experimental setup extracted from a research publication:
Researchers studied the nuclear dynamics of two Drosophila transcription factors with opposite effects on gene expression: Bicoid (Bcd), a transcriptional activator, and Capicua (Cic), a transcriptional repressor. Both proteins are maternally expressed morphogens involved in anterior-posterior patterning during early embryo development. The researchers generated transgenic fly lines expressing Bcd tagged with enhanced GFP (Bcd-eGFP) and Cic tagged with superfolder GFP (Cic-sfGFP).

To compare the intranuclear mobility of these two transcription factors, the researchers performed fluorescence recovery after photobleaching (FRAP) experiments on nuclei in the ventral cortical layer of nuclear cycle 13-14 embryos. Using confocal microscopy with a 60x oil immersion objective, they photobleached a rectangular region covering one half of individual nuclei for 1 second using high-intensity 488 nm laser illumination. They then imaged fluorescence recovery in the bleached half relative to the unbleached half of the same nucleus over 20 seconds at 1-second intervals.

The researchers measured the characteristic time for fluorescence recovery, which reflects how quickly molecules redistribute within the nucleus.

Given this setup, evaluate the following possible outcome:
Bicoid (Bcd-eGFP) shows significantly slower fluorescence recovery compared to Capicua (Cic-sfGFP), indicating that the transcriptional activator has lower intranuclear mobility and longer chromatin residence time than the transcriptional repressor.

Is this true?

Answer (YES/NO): NO